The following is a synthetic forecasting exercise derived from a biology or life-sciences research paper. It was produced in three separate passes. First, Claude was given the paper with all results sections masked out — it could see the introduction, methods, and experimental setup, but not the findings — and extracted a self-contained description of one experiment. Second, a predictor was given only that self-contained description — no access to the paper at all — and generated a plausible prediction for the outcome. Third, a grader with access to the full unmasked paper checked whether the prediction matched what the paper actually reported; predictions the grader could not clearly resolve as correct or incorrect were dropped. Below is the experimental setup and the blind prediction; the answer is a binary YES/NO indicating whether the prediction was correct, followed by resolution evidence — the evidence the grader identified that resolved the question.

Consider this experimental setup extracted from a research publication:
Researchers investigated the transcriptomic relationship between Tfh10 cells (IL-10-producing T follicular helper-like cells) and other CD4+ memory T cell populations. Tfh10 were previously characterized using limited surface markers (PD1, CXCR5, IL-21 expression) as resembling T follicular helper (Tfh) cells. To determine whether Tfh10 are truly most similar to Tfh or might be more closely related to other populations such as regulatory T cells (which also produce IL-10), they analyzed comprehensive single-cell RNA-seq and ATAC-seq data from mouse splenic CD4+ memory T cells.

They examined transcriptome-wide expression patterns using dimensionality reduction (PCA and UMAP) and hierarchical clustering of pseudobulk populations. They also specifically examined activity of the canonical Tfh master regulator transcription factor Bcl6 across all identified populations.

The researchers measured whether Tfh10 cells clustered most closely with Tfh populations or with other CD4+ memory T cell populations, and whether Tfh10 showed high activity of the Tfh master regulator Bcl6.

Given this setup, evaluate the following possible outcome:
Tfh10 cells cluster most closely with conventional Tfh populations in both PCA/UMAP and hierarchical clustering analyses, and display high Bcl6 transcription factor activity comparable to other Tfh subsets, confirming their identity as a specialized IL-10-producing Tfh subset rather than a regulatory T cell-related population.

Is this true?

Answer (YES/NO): NO